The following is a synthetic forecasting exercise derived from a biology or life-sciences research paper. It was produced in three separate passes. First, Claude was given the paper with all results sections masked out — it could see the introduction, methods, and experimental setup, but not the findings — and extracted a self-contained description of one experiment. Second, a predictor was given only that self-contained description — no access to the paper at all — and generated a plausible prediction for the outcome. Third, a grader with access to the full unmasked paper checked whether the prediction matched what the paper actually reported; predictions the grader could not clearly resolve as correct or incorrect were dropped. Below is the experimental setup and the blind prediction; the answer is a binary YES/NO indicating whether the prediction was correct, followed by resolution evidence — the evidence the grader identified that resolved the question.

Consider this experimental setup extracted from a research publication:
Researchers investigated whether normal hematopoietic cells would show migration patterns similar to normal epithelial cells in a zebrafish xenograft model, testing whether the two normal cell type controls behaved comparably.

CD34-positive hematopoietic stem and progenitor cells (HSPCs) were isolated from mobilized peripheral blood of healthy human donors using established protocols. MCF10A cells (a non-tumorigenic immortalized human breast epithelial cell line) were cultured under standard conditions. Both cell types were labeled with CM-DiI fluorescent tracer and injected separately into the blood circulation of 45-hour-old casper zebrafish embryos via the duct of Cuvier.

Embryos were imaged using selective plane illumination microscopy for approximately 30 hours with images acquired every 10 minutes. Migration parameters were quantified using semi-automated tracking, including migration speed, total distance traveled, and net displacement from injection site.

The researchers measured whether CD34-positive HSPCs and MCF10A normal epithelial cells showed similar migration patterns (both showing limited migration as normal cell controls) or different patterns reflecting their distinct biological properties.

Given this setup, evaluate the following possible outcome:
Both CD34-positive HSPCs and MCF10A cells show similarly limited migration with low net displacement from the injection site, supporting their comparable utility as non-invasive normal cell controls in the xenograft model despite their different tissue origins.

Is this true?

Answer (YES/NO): NO